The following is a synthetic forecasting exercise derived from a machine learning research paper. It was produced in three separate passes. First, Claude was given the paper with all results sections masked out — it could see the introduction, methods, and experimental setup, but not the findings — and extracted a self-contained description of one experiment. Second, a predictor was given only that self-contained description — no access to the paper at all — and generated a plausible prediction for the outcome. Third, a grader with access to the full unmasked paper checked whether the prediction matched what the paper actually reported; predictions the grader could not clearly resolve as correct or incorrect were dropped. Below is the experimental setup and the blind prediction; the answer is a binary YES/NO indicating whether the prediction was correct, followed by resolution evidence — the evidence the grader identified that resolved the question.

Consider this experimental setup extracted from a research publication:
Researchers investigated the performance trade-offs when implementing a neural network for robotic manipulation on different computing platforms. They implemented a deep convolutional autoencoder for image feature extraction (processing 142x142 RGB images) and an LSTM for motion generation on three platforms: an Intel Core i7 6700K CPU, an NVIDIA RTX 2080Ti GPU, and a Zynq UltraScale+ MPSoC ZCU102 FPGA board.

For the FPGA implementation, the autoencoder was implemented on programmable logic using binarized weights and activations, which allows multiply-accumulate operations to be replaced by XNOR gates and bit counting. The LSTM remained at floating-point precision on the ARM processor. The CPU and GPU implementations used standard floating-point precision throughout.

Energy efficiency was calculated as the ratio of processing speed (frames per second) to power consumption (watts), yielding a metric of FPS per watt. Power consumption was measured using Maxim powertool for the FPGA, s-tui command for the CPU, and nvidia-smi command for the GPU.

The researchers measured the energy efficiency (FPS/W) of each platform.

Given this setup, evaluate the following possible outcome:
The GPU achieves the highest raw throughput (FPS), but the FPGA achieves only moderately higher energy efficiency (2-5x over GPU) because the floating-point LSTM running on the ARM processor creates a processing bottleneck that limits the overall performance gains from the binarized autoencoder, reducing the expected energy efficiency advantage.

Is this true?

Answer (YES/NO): YES